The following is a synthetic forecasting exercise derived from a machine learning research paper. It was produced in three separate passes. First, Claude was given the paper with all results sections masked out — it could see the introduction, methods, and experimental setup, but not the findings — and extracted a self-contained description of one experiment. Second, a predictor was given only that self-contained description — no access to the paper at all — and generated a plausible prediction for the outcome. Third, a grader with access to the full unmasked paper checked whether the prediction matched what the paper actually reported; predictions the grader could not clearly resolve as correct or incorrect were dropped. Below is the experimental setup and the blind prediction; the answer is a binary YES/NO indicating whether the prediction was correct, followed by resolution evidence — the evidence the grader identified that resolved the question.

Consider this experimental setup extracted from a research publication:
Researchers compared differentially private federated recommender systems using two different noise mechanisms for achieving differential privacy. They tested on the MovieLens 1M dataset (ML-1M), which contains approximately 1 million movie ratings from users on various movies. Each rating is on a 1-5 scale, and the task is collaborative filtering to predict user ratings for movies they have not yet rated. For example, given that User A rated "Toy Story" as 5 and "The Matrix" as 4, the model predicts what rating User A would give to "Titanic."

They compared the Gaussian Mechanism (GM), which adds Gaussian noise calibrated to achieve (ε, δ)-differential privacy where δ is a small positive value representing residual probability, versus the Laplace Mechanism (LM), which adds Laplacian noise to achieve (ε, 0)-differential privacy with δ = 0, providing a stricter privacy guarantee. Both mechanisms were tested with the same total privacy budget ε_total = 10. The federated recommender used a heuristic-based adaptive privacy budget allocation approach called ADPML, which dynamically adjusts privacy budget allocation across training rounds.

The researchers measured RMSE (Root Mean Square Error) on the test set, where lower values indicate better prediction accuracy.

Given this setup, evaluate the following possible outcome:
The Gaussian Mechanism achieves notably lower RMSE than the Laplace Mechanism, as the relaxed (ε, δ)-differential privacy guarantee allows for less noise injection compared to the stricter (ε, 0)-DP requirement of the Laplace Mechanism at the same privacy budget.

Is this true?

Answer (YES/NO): YES